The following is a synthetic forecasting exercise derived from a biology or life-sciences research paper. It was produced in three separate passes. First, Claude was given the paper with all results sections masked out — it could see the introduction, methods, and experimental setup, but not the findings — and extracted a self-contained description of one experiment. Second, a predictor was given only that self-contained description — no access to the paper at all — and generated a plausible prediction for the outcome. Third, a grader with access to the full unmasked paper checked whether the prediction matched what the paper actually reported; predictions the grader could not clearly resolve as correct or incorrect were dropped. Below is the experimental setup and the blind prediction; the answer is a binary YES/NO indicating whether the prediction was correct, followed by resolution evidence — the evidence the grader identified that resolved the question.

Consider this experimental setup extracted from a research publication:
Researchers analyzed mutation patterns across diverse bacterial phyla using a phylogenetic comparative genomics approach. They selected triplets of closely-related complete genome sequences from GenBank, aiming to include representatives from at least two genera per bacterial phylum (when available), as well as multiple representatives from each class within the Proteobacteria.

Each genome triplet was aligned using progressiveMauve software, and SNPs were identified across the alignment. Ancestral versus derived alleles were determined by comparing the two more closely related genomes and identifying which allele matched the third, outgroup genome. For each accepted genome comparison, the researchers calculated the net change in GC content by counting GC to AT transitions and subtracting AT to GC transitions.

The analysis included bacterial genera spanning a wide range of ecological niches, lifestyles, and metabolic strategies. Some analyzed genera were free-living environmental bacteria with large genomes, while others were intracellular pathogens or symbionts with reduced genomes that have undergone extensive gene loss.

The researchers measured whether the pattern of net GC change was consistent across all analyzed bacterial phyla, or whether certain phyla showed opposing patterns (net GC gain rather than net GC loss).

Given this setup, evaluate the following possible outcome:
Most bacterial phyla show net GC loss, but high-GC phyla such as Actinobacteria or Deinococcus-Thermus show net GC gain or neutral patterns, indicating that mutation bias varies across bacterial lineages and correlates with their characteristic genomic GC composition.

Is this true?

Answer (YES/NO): NO